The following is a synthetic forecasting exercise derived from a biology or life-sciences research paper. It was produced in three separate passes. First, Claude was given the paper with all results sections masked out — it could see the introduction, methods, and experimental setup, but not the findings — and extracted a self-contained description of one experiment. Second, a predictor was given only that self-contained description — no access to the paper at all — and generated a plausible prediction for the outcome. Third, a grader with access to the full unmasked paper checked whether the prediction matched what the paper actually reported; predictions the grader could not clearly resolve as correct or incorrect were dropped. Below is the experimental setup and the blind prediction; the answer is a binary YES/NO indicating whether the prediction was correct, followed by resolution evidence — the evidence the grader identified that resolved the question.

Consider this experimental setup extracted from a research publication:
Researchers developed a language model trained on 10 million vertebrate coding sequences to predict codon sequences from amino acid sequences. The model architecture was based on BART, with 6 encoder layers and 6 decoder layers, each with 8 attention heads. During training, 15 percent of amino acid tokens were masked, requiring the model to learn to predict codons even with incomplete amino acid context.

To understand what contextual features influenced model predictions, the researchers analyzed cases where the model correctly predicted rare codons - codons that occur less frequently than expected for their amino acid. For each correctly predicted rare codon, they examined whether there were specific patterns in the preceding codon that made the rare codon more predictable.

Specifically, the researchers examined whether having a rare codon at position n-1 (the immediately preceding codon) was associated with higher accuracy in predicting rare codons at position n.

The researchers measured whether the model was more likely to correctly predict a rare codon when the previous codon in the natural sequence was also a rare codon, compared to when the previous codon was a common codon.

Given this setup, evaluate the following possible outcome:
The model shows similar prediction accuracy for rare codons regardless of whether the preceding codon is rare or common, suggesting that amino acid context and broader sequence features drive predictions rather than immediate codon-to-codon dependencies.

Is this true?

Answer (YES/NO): NO